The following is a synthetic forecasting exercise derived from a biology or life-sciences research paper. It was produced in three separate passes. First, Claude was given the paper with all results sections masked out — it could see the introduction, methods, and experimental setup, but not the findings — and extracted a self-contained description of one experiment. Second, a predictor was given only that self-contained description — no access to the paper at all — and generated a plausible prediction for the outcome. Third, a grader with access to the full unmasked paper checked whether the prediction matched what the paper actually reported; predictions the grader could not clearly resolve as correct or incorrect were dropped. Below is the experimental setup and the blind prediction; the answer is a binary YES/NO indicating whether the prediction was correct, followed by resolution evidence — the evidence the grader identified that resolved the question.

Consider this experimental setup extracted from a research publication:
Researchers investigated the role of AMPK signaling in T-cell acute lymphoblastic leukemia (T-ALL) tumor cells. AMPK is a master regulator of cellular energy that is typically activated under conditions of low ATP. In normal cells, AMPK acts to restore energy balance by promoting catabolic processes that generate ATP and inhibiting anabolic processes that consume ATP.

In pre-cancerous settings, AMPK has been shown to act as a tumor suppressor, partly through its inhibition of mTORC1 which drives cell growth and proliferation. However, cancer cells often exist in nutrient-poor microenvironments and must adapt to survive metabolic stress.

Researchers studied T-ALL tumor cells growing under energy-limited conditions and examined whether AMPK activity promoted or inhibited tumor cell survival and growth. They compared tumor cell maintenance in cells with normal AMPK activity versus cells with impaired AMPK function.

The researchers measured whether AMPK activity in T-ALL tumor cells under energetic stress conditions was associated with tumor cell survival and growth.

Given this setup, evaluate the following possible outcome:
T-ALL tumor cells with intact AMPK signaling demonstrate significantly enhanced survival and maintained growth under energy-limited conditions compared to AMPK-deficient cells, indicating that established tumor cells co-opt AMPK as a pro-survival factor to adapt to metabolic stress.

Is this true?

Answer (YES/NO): YES